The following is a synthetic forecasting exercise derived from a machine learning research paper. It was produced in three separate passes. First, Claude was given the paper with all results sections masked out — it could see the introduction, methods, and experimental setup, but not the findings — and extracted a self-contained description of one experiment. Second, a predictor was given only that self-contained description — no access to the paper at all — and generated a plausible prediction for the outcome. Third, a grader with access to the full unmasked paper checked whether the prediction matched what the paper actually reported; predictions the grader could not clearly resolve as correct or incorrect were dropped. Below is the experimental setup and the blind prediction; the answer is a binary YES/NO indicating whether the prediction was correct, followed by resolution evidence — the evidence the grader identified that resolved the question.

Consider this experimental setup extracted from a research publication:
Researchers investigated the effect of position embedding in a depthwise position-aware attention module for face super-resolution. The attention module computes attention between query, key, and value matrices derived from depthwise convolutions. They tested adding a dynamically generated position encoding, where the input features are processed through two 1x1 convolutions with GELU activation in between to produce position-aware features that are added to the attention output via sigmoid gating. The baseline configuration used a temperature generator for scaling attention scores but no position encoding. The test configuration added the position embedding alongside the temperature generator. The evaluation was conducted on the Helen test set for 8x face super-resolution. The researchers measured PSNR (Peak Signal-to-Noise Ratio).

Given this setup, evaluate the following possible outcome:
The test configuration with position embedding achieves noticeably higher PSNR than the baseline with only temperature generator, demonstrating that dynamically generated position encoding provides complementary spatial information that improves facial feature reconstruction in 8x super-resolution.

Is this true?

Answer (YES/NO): YES